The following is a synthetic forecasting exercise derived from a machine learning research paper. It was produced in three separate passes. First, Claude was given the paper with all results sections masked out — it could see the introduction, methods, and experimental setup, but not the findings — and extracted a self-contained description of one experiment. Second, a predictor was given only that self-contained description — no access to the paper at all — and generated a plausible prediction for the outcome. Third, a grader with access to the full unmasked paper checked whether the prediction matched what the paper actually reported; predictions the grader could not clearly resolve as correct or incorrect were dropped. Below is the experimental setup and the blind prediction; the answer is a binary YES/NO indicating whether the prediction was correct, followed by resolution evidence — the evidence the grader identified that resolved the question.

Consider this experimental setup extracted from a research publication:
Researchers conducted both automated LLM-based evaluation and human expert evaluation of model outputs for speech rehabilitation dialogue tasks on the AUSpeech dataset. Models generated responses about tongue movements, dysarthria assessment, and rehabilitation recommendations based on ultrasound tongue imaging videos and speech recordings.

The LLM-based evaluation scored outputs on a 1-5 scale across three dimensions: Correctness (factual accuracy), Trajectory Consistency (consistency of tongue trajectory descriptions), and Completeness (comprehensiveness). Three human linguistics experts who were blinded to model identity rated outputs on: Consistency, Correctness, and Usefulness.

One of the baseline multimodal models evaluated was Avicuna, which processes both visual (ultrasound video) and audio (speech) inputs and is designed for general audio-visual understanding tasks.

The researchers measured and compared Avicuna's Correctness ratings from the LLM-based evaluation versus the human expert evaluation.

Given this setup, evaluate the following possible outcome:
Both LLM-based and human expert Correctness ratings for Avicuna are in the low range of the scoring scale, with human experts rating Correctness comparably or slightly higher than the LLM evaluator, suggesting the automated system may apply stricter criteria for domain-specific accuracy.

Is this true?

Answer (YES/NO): NO